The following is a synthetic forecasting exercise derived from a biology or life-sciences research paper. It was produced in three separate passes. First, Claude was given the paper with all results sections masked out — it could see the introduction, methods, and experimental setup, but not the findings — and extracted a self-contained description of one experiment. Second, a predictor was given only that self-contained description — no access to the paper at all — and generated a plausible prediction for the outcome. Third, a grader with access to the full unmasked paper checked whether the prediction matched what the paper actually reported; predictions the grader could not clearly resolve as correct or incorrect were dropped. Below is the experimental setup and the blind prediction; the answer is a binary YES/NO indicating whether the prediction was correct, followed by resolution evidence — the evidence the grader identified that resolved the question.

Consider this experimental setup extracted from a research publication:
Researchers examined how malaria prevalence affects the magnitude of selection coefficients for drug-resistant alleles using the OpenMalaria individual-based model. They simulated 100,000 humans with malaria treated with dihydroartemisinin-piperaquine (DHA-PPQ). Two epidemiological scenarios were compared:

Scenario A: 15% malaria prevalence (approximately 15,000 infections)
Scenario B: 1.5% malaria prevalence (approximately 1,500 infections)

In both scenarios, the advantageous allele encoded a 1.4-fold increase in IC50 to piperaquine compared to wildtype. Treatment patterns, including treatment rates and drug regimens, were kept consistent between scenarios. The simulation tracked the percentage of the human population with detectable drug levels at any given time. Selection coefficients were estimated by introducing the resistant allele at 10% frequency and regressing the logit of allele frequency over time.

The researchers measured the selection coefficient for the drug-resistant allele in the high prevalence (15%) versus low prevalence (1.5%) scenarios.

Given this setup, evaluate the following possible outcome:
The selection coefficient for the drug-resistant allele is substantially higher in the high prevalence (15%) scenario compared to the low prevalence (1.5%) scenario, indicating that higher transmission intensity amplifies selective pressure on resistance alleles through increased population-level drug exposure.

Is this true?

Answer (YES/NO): YES